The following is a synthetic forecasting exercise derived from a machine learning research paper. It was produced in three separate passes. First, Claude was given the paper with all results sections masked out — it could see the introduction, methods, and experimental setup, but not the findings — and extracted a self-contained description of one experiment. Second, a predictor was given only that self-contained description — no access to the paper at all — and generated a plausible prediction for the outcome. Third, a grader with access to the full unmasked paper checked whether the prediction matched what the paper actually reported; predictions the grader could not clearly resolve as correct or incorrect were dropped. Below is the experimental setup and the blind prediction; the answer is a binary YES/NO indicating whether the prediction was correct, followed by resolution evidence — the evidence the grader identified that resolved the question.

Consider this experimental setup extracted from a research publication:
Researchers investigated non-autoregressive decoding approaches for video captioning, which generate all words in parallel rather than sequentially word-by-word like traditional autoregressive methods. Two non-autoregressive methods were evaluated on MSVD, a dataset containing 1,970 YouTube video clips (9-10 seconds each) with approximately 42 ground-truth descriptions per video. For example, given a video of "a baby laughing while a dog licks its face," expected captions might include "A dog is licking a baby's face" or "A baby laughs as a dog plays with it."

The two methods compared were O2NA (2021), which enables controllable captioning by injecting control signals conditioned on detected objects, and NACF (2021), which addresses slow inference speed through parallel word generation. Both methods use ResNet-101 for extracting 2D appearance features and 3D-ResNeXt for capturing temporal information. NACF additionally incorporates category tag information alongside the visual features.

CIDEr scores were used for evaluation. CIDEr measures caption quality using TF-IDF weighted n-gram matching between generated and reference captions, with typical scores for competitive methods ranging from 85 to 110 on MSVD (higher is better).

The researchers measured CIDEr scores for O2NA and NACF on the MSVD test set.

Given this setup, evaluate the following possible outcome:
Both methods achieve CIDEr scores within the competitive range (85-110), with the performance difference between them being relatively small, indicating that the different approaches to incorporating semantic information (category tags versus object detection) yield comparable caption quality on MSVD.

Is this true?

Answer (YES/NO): YES